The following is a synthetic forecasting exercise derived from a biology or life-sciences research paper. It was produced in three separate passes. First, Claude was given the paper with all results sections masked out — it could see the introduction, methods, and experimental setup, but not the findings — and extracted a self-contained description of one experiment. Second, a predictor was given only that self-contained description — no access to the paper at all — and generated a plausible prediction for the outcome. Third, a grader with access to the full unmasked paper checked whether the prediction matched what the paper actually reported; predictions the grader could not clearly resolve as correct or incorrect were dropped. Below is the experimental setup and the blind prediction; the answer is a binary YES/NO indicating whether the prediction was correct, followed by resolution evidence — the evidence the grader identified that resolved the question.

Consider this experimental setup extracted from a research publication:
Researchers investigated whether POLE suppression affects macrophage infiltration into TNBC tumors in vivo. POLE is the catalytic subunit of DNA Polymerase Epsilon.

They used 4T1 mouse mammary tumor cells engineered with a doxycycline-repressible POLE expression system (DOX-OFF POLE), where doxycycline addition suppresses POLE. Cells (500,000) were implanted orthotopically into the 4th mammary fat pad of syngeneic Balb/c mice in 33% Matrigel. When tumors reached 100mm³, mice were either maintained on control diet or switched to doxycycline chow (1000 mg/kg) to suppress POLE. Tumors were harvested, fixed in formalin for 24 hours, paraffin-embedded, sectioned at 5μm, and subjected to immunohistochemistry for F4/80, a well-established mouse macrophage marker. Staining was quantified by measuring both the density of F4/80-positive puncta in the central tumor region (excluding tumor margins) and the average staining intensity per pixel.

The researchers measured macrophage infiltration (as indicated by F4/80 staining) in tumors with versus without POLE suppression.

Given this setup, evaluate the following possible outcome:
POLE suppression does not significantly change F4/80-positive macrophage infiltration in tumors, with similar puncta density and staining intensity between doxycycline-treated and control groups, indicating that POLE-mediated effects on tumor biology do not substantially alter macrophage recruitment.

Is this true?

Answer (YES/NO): NO